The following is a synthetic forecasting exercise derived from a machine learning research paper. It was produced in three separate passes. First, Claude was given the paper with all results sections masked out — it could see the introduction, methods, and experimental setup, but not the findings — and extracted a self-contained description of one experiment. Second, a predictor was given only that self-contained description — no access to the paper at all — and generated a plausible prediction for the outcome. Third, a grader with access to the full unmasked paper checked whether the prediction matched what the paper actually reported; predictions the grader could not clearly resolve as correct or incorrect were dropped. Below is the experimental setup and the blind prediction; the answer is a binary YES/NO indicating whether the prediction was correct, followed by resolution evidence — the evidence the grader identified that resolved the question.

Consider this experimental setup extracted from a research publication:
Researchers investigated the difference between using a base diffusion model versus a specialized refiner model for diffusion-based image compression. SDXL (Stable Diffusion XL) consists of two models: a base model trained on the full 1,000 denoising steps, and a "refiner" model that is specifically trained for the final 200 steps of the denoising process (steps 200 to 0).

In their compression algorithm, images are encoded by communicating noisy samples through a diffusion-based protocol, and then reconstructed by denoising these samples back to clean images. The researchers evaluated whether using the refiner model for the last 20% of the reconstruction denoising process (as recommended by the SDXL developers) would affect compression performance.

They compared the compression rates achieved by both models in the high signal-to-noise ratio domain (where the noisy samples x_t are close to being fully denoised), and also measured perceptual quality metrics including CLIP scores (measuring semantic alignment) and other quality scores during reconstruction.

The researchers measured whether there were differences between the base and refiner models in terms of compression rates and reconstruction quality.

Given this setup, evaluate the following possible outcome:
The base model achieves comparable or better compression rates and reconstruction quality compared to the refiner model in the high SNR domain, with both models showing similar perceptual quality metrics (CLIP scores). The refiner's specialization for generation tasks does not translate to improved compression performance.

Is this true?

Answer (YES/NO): NO